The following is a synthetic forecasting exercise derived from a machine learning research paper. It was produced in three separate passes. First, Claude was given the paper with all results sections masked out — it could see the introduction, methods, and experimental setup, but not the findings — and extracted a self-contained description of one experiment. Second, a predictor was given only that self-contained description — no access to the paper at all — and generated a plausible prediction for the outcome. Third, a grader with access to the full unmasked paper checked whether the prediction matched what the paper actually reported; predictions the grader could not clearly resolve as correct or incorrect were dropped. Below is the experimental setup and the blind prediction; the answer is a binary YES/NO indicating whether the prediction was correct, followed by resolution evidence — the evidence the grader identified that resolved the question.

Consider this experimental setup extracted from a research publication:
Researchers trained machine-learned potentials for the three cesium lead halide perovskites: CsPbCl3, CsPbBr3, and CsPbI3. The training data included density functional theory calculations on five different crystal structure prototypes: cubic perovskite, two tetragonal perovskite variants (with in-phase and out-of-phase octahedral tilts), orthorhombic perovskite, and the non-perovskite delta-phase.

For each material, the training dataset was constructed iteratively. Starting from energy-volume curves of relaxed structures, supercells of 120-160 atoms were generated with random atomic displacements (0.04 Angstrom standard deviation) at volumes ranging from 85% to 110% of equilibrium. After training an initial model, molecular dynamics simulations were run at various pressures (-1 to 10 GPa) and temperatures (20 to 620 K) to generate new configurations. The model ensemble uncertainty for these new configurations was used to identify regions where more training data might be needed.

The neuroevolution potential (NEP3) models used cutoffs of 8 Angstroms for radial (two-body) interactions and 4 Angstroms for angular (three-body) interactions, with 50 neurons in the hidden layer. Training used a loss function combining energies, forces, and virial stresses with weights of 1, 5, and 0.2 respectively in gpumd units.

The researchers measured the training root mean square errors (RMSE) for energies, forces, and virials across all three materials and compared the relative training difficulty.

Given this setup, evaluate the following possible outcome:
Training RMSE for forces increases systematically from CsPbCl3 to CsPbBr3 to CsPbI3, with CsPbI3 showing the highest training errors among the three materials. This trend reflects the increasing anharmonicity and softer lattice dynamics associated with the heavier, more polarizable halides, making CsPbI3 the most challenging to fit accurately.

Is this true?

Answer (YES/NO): NO